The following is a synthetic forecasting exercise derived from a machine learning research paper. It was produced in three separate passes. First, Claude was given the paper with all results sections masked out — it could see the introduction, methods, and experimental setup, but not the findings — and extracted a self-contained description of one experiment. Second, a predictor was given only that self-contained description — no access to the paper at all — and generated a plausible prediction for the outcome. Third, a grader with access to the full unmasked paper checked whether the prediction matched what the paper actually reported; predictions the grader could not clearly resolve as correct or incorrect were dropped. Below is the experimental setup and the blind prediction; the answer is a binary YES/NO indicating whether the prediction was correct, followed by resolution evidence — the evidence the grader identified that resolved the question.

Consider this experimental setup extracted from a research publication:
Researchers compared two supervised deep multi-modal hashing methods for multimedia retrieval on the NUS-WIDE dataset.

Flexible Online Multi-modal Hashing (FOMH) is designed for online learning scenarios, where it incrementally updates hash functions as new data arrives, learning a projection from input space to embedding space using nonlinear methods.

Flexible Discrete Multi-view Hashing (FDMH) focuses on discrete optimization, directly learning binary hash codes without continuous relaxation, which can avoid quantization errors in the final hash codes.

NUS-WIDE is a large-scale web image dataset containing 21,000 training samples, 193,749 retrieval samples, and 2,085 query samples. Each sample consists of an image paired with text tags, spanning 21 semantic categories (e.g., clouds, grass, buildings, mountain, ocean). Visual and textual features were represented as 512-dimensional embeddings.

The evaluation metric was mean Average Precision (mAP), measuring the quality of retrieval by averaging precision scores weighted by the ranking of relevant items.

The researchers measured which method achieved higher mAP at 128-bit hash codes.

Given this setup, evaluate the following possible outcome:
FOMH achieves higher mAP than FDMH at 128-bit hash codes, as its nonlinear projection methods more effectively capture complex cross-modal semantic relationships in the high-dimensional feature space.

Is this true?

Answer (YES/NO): NO